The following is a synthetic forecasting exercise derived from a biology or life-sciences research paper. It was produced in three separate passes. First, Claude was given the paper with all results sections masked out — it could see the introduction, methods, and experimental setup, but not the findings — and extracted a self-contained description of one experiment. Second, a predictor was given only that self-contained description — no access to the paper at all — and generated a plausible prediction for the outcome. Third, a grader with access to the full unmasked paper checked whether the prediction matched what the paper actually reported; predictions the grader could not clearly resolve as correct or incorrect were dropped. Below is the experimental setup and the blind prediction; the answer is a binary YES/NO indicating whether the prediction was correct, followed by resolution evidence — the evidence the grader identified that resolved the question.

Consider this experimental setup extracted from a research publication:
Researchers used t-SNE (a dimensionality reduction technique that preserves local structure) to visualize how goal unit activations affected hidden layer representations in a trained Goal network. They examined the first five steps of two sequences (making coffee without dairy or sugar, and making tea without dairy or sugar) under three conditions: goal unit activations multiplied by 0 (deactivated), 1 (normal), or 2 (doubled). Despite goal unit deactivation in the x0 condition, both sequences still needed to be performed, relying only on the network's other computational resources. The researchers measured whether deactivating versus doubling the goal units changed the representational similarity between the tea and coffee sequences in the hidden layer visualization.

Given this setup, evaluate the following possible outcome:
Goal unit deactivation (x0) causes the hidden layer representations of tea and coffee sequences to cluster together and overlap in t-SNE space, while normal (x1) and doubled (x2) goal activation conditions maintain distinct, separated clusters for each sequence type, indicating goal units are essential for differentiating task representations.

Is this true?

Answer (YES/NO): NO